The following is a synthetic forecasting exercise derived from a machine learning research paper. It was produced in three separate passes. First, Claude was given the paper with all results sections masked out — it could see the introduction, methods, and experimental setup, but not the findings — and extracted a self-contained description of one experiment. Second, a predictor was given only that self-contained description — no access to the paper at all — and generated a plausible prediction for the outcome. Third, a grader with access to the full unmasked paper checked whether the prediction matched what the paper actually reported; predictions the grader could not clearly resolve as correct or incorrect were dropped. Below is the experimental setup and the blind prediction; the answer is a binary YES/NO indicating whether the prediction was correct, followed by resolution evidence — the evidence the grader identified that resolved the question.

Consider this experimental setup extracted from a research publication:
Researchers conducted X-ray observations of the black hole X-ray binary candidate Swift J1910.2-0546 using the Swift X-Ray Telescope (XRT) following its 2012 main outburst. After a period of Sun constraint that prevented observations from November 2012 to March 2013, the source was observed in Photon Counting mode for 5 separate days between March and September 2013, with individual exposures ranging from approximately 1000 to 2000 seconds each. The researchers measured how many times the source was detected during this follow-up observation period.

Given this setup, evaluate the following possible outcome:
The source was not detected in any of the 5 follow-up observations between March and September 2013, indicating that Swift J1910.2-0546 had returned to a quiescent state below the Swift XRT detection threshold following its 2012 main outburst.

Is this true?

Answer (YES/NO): NO